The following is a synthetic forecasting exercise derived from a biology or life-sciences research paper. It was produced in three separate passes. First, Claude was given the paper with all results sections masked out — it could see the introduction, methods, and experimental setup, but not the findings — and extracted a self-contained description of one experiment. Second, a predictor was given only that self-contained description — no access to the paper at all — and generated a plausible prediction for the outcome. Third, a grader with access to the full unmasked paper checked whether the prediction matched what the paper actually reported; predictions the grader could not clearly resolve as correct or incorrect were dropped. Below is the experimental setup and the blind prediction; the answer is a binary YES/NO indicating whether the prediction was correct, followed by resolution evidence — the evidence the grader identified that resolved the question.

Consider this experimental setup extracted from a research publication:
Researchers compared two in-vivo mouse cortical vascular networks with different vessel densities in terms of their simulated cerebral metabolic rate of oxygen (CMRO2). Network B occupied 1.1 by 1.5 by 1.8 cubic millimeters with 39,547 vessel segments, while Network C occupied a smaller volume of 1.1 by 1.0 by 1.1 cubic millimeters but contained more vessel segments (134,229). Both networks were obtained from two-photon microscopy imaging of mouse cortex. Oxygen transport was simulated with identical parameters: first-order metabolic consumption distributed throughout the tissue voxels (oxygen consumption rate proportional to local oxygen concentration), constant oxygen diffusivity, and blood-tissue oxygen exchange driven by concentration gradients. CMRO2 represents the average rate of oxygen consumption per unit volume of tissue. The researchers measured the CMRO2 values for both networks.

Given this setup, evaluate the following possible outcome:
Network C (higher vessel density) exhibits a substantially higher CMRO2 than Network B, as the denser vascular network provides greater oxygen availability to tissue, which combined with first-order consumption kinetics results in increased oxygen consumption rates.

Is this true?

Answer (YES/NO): YES